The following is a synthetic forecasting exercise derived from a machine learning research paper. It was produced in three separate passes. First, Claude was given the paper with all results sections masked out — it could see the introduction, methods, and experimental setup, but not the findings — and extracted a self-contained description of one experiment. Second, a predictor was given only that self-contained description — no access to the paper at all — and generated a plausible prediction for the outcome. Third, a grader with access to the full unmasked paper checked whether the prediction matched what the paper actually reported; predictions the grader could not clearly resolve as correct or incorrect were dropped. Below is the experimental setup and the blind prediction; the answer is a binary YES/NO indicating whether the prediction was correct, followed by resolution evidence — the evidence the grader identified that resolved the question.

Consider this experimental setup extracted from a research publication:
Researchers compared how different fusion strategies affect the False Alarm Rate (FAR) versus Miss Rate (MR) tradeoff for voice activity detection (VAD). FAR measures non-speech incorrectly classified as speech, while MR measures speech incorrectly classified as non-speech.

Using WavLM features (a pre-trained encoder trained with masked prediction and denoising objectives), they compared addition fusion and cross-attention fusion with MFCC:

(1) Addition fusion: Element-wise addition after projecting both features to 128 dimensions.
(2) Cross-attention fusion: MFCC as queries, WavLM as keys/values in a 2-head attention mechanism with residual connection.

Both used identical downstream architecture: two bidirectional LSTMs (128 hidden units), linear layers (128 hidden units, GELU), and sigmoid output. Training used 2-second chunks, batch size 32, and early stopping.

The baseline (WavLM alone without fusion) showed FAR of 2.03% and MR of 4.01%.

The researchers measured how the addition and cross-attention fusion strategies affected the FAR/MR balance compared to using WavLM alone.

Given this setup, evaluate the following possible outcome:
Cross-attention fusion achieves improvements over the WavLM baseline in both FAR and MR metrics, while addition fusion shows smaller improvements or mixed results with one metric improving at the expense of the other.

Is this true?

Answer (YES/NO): NO